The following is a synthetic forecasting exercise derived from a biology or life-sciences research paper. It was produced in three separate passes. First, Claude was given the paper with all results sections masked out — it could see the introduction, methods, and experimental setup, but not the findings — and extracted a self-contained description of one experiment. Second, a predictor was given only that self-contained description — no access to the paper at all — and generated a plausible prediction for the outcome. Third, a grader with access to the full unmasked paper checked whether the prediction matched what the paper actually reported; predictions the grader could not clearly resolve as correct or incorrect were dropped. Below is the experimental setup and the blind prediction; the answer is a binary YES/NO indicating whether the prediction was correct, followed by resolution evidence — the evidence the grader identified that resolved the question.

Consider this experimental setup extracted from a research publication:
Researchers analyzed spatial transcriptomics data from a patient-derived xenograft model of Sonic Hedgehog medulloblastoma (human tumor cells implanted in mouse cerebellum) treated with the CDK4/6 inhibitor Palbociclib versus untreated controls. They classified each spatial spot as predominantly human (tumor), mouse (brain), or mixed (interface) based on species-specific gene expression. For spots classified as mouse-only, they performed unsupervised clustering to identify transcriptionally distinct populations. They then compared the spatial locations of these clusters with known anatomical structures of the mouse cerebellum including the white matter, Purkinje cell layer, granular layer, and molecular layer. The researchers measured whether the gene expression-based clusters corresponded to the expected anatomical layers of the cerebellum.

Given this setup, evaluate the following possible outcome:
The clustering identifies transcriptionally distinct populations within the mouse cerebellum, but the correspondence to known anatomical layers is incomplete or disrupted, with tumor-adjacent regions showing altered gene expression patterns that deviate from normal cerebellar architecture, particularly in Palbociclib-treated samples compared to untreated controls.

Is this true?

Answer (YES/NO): NO